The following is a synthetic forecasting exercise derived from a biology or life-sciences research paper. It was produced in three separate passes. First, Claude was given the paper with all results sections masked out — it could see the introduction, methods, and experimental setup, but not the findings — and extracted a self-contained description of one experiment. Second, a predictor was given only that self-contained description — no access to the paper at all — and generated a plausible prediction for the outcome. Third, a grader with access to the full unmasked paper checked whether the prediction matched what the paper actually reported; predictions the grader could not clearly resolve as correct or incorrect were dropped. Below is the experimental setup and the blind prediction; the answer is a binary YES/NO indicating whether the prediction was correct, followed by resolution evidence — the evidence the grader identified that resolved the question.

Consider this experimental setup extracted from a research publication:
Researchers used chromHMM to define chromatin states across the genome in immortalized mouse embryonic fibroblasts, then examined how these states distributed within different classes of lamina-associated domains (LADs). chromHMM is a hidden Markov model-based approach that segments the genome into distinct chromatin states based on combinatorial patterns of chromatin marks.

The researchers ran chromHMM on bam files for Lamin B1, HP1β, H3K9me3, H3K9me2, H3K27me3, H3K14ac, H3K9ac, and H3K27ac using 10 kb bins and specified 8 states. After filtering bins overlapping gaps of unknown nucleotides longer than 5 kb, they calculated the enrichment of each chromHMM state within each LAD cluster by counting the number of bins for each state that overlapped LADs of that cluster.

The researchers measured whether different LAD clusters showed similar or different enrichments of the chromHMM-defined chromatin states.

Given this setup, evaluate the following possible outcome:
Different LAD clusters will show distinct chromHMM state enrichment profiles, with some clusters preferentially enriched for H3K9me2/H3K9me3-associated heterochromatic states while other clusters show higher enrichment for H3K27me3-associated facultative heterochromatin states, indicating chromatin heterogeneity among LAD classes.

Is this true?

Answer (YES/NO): YES